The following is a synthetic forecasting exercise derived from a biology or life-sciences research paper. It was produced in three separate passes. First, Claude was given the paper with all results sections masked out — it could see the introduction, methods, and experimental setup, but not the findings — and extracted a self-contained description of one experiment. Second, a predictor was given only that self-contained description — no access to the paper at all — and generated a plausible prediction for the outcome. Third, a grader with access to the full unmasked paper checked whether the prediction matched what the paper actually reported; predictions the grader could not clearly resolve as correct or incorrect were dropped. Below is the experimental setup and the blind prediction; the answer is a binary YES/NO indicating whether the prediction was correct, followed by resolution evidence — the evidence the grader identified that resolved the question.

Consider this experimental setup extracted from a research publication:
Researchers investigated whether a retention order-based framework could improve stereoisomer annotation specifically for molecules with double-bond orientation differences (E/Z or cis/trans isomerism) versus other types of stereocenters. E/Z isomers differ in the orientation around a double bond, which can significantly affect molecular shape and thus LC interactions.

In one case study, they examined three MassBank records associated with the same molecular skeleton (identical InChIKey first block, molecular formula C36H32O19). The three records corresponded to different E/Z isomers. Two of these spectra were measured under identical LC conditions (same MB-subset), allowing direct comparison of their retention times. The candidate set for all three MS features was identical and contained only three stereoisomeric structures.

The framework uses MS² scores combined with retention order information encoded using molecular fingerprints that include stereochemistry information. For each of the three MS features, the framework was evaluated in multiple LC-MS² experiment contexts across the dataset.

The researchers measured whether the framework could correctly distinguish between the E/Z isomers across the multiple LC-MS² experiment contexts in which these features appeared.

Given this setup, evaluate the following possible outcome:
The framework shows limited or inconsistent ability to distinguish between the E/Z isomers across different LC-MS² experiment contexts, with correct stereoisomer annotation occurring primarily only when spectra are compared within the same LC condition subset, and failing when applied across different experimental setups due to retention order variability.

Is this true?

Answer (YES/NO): NO